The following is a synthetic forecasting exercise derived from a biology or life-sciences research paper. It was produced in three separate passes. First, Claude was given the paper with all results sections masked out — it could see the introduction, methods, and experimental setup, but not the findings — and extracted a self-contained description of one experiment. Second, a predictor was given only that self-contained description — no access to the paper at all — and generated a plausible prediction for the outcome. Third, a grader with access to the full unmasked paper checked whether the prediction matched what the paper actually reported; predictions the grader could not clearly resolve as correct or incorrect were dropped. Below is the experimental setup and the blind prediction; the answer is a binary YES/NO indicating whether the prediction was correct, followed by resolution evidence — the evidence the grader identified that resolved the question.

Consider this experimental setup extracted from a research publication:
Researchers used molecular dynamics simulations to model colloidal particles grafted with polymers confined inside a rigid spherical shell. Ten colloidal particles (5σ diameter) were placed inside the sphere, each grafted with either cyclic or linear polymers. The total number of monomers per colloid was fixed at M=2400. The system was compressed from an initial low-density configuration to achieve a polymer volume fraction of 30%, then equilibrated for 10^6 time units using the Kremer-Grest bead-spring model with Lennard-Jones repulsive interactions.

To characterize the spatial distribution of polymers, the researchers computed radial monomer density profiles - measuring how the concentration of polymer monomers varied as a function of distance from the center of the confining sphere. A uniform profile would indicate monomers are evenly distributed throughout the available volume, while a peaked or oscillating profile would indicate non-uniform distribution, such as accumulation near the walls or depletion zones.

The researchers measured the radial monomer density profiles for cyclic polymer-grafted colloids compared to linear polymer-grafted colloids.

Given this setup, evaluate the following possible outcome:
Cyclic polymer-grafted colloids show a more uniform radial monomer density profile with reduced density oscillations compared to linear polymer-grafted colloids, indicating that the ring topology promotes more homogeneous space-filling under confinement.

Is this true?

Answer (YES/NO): NO